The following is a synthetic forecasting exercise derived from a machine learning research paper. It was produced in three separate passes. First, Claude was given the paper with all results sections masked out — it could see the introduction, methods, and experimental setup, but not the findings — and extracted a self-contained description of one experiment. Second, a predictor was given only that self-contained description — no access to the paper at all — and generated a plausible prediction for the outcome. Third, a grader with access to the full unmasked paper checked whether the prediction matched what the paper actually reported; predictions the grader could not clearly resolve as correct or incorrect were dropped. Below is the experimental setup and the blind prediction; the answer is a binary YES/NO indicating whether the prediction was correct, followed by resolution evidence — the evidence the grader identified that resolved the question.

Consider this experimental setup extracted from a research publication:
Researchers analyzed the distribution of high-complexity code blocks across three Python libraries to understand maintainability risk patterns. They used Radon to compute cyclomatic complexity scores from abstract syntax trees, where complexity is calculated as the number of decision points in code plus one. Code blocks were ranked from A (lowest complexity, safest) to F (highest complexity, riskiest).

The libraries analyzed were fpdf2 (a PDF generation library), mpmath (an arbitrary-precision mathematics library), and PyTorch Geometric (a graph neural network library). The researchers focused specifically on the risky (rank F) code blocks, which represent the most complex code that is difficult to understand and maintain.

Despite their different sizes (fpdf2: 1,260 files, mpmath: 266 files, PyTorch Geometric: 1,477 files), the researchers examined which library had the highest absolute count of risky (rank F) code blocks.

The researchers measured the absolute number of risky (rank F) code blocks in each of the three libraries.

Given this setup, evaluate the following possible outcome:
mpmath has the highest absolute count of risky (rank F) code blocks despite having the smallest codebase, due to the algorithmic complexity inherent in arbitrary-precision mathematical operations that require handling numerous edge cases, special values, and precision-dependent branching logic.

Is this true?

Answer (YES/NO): YES